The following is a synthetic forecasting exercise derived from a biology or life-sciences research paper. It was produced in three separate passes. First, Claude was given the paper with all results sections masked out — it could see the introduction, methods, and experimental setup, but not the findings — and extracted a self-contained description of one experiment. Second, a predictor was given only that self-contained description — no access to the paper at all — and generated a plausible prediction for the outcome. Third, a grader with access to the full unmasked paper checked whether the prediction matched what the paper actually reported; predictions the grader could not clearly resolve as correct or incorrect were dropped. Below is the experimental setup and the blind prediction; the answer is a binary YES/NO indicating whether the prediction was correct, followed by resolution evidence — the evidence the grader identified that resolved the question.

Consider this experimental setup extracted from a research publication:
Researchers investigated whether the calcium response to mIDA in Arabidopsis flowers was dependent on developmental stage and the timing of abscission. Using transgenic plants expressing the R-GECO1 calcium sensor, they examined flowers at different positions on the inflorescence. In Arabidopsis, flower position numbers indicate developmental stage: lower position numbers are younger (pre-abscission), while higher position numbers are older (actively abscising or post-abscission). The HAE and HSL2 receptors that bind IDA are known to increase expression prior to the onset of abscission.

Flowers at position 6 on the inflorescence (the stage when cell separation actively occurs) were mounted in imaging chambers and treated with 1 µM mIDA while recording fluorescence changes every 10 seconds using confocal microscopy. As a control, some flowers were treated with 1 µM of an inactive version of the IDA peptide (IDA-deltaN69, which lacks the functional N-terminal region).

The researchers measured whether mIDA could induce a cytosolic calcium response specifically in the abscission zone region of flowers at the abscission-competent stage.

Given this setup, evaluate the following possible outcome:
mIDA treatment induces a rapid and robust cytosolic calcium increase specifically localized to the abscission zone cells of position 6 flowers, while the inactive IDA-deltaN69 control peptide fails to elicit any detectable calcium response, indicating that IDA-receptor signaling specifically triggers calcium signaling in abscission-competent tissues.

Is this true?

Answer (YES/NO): NO